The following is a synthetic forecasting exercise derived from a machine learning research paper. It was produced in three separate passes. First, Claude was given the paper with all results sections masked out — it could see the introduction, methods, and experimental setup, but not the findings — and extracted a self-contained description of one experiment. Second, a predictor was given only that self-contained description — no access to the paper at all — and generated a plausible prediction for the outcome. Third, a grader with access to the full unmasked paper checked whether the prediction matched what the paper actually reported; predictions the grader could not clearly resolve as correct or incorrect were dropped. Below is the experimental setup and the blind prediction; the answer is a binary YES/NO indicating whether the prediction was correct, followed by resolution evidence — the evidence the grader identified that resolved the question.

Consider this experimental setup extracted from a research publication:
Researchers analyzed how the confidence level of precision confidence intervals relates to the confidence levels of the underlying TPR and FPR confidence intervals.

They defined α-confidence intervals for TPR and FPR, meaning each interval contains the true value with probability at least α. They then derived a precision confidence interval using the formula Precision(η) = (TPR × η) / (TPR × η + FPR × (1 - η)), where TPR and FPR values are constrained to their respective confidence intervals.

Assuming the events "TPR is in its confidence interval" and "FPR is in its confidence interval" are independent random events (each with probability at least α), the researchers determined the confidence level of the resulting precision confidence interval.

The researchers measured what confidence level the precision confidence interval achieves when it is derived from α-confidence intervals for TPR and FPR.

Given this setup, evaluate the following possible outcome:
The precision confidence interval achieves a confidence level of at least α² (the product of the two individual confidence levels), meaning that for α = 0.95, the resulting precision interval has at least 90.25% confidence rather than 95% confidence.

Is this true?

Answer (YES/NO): YES